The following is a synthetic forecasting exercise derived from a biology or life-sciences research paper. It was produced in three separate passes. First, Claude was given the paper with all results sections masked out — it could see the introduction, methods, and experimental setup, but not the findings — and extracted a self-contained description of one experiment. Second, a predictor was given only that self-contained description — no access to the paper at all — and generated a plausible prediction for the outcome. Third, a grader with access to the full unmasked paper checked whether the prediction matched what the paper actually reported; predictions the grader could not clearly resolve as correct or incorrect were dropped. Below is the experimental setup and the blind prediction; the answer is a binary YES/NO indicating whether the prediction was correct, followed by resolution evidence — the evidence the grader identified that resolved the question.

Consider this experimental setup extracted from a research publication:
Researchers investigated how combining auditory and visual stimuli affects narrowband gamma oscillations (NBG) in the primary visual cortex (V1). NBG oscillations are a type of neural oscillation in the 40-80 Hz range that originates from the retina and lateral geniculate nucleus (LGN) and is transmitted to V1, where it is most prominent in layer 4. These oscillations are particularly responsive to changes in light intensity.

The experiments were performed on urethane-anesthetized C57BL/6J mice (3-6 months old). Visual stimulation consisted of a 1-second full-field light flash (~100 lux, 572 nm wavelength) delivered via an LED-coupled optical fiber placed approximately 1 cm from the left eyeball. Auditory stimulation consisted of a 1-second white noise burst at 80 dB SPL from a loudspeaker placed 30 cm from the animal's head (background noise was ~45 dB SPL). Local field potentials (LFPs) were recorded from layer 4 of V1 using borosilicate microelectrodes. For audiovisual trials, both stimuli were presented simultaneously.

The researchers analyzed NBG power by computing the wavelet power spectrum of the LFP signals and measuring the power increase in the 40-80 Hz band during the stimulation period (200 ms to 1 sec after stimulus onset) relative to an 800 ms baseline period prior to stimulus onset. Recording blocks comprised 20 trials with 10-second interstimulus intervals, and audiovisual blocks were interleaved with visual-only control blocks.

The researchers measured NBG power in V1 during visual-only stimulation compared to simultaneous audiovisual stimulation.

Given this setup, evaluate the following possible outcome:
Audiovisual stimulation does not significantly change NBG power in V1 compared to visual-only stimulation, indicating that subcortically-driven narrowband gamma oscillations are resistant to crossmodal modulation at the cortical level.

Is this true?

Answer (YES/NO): NO